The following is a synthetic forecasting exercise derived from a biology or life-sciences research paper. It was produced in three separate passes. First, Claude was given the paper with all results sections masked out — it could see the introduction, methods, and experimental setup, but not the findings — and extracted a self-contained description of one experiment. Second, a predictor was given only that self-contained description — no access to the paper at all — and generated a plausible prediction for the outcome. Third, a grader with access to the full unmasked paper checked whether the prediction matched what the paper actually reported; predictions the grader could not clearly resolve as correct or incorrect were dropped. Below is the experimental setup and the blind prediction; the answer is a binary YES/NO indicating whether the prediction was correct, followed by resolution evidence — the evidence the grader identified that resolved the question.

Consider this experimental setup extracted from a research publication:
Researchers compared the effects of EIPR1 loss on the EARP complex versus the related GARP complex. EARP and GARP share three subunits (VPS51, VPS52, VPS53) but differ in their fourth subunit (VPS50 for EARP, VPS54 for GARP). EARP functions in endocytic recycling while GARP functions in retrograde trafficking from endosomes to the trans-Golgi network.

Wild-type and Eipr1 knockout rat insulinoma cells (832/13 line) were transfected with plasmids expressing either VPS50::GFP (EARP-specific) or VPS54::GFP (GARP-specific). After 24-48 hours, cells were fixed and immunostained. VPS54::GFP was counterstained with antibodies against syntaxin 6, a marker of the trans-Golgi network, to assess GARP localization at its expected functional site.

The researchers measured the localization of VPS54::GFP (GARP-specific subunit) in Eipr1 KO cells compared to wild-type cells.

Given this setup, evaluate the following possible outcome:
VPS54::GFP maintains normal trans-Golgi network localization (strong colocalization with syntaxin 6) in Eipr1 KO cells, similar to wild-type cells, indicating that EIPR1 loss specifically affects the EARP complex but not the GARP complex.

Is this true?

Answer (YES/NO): YES